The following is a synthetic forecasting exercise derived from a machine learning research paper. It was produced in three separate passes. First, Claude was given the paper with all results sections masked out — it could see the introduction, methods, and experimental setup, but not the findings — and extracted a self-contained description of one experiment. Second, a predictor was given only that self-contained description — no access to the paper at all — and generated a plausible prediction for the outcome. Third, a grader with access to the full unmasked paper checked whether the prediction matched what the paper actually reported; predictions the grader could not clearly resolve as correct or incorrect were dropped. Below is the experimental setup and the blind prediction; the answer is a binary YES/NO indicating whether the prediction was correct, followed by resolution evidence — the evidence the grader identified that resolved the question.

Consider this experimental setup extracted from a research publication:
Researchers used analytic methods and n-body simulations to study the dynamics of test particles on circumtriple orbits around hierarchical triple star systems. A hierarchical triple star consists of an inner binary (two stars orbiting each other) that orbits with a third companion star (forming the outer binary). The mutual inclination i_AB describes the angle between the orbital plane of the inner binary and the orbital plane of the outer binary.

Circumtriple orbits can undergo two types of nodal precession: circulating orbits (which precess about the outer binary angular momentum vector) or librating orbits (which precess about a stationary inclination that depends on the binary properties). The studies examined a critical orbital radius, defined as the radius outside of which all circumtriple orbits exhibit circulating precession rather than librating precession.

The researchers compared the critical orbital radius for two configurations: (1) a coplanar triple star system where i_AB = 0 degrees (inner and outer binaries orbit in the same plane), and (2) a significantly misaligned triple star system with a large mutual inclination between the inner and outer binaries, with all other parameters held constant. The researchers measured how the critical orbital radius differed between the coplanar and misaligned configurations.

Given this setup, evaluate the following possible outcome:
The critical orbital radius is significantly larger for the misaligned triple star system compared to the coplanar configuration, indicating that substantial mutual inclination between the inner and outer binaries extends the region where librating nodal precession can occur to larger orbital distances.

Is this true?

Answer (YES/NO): YES